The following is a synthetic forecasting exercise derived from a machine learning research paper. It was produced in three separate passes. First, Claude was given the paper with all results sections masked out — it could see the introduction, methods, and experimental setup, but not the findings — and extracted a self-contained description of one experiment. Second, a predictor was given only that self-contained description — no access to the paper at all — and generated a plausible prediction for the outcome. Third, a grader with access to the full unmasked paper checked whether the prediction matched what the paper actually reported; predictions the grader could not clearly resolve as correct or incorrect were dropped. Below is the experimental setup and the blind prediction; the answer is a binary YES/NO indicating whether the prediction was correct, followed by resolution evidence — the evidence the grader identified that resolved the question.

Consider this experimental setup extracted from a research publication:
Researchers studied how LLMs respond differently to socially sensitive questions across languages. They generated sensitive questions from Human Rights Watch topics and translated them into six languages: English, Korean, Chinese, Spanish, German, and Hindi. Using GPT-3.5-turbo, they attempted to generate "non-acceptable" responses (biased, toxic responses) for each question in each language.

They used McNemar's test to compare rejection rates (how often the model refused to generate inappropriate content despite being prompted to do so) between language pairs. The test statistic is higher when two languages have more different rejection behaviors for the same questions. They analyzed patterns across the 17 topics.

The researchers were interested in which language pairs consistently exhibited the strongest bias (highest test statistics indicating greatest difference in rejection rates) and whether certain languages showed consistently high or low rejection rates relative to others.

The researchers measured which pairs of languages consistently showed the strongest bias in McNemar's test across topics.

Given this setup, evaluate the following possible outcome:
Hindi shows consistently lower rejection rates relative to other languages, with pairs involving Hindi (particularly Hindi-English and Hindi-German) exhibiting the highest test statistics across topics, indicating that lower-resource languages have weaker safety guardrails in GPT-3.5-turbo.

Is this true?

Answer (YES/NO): NO